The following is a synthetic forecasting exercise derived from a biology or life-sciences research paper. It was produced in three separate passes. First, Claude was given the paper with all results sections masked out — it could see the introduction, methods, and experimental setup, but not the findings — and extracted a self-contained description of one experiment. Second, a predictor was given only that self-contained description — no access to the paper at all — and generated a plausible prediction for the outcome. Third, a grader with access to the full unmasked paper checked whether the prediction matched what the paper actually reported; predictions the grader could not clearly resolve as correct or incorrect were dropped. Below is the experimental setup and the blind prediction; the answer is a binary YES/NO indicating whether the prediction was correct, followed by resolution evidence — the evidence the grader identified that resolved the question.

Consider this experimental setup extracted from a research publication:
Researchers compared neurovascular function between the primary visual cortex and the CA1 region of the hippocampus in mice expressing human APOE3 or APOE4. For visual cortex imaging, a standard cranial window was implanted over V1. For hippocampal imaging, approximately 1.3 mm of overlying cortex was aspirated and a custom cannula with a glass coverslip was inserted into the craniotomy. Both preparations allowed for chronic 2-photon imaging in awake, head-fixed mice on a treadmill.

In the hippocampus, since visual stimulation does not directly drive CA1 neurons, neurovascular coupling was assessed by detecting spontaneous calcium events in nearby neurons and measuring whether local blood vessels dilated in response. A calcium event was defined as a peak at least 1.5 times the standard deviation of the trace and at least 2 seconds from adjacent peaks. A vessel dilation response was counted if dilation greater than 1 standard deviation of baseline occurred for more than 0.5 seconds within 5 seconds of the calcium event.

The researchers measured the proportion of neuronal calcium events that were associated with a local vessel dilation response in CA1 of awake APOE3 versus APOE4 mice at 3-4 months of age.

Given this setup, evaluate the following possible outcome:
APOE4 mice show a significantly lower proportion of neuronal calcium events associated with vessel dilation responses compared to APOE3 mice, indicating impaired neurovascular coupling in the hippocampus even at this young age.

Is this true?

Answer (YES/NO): YES